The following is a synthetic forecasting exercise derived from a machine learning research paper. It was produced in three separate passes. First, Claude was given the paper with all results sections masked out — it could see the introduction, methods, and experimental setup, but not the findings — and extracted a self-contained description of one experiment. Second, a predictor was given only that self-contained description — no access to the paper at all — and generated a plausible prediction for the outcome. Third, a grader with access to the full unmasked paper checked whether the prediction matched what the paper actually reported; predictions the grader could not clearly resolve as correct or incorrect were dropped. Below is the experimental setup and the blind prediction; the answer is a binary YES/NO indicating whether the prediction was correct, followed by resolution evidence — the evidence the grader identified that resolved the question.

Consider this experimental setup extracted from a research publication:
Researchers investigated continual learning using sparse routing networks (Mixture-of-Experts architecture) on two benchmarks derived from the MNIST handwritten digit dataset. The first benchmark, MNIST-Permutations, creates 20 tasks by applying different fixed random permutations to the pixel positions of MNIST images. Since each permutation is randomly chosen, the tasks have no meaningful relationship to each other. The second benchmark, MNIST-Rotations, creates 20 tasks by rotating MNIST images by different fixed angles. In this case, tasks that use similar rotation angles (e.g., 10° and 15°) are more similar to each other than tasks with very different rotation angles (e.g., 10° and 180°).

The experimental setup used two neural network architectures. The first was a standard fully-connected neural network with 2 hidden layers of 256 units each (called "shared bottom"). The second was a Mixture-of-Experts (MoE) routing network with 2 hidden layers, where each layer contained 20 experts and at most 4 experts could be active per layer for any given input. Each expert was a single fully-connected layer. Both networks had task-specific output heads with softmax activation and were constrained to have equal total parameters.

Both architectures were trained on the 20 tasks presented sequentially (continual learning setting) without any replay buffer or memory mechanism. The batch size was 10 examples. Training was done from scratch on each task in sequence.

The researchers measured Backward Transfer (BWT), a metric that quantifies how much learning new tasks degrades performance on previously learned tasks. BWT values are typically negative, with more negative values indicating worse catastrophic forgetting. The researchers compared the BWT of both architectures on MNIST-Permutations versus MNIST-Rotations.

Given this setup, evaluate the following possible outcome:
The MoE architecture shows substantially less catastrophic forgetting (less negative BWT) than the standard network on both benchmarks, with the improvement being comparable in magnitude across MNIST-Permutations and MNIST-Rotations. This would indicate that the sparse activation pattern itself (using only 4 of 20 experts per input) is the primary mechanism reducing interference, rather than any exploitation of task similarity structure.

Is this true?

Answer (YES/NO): NO